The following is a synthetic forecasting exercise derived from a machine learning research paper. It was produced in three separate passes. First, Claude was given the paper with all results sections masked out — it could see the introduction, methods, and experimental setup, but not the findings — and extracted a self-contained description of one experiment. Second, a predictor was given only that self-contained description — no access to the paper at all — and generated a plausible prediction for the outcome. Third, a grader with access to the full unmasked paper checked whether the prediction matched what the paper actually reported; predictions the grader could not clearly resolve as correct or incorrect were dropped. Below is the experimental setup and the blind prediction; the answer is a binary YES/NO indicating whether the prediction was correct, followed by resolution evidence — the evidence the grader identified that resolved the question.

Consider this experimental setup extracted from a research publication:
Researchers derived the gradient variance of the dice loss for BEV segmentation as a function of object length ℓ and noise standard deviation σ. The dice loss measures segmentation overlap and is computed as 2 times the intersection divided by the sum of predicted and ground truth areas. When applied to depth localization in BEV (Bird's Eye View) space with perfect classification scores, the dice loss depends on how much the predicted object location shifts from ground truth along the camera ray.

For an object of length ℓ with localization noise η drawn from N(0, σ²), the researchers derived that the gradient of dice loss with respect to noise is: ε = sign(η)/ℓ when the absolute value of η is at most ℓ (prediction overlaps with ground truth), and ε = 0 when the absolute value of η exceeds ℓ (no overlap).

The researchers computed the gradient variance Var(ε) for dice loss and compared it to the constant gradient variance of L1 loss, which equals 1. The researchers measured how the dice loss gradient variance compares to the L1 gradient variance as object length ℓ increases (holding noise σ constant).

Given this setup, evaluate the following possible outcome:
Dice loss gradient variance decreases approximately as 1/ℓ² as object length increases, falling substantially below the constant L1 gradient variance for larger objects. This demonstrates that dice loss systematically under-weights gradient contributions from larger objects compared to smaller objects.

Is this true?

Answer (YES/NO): NO